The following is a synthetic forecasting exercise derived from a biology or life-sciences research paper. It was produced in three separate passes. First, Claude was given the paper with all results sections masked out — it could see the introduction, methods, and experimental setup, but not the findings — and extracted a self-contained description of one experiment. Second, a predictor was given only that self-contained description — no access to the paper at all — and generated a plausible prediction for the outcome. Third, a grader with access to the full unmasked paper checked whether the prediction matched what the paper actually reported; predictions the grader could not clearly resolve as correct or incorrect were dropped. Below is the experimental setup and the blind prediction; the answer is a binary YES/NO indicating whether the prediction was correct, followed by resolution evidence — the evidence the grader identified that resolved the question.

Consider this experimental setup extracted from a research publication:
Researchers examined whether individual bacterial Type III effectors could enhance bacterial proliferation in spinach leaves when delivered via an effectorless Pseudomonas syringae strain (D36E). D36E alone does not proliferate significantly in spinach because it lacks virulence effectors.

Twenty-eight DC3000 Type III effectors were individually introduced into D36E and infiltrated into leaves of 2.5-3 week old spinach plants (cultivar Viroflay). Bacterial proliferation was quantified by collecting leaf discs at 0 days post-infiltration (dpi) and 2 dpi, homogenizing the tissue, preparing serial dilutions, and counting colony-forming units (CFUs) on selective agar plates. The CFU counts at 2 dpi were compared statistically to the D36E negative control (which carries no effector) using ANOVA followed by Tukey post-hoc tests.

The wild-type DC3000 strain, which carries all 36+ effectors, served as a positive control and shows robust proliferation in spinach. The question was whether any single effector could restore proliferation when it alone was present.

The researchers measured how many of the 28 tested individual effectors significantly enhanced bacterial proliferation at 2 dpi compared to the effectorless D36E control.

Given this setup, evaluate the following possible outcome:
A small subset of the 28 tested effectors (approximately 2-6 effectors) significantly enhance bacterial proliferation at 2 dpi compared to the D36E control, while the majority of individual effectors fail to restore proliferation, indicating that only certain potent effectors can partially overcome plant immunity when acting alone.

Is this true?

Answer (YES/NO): YES